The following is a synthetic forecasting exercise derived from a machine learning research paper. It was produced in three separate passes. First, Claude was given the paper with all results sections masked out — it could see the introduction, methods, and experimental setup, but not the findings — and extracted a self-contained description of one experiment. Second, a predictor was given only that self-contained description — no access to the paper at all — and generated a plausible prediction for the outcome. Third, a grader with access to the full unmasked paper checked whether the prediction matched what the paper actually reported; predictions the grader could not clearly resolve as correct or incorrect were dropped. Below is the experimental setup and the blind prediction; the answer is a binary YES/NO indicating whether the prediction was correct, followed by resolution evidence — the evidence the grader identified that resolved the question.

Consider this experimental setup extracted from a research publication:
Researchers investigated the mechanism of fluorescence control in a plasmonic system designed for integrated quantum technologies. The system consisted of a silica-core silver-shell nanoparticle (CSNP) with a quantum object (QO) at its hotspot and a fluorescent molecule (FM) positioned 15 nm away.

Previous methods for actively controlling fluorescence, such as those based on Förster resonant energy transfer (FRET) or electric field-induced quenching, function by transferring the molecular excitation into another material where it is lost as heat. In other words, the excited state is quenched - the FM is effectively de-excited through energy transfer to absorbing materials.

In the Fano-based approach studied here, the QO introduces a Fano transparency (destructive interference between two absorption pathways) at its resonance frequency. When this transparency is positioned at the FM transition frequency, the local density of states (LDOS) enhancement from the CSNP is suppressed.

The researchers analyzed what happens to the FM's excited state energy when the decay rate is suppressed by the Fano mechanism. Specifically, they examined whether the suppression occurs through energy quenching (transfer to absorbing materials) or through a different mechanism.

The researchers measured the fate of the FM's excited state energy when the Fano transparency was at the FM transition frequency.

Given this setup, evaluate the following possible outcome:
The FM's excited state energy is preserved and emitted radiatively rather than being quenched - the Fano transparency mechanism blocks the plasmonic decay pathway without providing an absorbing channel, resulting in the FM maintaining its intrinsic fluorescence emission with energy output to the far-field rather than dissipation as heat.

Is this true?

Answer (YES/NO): YES